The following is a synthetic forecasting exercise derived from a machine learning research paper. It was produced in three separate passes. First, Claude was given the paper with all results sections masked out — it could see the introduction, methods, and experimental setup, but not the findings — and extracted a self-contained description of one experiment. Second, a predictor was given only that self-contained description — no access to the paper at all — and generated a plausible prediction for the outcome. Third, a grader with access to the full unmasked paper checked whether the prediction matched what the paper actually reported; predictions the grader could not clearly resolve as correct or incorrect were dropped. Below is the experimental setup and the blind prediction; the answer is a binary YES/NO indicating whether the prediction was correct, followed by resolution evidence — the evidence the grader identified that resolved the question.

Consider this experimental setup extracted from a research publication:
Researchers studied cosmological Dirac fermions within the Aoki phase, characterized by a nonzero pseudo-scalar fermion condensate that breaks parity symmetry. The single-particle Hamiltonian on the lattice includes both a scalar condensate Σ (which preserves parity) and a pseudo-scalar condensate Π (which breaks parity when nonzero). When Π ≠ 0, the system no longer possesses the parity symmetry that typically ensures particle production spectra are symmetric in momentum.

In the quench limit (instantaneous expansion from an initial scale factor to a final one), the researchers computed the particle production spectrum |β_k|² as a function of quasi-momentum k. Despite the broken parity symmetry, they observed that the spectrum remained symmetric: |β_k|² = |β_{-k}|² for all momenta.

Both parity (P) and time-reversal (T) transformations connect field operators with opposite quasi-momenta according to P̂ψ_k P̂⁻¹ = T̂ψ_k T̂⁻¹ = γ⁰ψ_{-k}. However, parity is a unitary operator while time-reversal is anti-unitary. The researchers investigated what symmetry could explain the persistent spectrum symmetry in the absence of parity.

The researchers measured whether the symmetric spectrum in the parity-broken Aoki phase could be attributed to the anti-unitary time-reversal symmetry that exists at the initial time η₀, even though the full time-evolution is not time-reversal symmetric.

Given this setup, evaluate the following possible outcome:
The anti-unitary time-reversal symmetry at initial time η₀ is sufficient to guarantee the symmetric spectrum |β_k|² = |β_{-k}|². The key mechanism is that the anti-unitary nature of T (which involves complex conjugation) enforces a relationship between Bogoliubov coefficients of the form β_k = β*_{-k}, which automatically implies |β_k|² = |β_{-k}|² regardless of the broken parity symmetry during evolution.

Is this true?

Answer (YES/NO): NO